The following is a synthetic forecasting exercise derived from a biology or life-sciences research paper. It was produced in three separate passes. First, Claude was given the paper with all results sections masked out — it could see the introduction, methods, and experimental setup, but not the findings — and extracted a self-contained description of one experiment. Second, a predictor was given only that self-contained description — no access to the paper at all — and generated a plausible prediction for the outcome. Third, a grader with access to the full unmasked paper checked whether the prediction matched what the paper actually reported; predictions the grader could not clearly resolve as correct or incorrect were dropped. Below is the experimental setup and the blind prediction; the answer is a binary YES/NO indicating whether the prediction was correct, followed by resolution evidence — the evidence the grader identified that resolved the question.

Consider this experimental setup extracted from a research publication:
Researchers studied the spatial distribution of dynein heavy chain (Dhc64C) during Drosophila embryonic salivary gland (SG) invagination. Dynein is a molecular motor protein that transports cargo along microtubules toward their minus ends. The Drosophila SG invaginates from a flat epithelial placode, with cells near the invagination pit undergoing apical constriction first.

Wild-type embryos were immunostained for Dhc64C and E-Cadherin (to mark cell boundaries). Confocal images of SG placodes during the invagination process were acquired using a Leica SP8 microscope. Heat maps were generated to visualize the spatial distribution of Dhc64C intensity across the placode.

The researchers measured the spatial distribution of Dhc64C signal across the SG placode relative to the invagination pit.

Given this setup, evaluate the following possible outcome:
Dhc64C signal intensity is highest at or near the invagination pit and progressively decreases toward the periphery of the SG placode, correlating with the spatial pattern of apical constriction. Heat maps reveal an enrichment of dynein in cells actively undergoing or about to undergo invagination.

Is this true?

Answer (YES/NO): YES